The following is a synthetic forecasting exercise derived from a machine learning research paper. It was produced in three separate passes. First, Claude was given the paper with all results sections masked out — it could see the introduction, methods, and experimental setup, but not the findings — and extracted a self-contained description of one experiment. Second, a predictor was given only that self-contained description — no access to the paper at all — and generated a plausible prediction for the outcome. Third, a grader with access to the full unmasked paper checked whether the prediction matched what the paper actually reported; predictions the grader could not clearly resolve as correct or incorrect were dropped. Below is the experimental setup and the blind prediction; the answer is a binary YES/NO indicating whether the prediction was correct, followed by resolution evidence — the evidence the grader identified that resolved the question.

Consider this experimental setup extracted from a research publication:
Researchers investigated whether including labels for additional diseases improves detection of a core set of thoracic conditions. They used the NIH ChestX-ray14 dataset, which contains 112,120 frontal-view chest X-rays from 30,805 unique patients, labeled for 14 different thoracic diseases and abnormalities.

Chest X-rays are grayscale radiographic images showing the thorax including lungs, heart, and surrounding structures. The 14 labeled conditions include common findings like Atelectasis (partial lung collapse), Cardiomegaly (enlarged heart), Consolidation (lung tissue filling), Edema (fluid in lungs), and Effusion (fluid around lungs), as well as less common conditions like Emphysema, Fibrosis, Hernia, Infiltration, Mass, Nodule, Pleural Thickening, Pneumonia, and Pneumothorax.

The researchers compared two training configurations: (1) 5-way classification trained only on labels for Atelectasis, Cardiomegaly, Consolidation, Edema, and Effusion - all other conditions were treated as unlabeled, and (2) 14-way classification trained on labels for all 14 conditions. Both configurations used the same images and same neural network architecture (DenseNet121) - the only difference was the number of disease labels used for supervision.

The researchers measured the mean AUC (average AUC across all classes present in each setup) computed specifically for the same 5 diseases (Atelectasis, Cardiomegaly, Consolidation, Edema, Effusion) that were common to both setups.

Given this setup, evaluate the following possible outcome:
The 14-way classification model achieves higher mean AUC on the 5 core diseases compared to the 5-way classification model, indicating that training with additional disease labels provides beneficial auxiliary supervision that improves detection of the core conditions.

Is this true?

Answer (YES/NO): YES